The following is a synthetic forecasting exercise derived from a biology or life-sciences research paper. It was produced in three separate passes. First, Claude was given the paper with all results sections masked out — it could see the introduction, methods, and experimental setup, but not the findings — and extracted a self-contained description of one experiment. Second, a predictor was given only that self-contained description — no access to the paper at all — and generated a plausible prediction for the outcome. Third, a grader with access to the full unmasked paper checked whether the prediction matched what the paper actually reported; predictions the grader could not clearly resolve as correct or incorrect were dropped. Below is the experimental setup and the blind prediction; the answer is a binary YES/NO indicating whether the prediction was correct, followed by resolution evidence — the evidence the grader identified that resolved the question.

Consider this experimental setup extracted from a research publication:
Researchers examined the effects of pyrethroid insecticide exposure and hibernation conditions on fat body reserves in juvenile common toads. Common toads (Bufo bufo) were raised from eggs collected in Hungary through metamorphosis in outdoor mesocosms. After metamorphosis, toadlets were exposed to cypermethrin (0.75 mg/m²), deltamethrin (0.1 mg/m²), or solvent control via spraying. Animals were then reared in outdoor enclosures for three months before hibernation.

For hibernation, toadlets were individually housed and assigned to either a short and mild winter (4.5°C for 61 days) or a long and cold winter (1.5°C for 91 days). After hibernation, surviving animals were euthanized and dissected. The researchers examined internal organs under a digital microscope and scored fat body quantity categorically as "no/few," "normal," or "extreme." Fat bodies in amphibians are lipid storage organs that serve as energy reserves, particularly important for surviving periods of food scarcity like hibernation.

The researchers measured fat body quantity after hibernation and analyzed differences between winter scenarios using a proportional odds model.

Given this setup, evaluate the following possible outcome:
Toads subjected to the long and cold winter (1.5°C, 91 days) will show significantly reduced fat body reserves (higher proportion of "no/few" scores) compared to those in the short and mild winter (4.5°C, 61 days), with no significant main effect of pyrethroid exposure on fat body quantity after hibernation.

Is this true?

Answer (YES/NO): NO